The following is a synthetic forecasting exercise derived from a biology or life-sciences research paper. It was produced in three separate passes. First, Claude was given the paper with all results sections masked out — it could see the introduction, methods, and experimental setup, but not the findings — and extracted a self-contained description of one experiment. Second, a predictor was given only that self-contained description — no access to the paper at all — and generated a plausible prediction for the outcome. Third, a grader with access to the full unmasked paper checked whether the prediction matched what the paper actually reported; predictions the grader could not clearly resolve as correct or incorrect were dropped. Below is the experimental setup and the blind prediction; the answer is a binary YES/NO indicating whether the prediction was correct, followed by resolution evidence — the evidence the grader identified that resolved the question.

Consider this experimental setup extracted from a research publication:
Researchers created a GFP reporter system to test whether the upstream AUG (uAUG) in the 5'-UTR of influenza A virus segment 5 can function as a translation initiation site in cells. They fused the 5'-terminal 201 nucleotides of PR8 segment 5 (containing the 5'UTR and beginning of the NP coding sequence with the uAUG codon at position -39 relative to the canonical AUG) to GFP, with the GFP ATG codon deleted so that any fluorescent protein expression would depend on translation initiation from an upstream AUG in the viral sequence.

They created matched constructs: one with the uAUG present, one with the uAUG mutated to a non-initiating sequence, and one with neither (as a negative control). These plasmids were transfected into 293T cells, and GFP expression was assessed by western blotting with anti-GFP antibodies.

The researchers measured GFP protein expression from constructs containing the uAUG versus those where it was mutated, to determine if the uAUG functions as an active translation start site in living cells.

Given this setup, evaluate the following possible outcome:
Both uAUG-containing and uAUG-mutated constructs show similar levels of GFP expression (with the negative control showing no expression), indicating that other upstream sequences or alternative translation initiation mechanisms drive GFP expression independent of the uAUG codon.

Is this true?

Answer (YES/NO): NO